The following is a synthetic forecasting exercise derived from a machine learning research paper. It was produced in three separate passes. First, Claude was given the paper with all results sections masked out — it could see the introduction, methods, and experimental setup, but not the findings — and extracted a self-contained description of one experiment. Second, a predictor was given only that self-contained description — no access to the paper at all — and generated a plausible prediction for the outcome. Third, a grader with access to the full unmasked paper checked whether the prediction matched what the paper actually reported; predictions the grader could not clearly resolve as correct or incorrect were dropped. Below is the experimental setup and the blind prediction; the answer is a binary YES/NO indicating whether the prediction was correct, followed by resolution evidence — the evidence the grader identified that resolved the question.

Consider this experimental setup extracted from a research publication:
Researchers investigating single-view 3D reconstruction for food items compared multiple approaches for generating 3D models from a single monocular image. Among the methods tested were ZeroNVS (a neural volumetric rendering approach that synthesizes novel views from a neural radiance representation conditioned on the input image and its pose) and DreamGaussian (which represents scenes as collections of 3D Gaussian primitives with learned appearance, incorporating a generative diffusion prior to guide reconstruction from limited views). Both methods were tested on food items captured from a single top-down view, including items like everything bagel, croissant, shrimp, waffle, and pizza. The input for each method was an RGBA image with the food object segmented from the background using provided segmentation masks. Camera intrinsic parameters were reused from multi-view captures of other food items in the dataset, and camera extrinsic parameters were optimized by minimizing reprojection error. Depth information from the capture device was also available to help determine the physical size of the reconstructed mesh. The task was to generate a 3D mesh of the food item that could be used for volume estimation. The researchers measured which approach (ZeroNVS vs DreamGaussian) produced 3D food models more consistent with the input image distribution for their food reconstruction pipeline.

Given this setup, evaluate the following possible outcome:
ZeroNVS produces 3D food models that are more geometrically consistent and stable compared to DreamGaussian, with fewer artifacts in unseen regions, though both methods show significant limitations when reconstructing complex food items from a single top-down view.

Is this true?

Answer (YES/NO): NO